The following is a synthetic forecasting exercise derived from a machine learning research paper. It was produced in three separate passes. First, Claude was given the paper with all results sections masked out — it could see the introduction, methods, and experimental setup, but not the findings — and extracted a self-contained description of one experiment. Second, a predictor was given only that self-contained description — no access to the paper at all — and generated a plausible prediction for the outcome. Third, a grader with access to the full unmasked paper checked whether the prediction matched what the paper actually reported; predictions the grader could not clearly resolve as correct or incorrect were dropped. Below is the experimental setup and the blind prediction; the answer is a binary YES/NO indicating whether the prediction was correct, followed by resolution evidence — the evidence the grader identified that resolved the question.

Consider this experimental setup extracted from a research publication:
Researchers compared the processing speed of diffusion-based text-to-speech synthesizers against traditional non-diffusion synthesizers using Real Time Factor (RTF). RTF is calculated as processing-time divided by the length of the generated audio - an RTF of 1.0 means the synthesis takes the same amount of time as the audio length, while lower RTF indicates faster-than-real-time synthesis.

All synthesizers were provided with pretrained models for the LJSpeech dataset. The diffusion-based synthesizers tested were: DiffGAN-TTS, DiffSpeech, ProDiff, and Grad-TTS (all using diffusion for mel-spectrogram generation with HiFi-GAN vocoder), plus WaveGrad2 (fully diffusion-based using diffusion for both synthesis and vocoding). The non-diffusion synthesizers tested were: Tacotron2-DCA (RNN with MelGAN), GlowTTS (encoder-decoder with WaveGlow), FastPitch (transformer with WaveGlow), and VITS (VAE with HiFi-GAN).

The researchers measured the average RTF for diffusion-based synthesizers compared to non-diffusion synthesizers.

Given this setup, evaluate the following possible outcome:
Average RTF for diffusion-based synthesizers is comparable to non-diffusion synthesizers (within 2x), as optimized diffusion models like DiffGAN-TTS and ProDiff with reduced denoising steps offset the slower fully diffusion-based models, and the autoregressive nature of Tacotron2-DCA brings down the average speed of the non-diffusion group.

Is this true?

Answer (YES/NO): YES